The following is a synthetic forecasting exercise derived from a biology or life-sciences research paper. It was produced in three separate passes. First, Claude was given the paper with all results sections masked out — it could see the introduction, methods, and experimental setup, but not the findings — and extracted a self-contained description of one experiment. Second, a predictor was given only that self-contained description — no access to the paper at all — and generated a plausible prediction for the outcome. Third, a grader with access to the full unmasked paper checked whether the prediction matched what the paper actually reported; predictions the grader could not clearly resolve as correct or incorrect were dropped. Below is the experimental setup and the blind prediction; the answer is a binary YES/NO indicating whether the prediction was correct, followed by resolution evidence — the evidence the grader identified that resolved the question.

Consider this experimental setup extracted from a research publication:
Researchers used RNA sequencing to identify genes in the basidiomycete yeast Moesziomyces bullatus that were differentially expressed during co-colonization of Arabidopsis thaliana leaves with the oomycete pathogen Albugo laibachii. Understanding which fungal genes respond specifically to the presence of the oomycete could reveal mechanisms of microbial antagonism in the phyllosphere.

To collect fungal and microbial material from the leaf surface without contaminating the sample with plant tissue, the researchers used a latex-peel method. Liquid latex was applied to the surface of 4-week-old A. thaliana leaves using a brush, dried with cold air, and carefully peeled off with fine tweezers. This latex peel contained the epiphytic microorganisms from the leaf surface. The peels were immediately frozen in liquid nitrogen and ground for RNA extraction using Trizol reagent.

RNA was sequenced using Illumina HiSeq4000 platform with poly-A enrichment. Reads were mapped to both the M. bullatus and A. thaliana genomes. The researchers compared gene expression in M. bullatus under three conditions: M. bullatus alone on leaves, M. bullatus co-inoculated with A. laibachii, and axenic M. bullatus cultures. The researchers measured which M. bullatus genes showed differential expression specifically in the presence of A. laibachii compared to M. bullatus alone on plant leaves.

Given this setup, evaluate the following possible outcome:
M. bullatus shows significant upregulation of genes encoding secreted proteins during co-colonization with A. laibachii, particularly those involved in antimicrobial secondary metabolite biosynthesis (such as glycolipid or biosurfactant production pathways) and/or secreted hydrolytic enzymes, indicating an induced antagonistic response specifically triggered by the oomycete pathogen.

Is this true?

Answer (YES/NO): YES